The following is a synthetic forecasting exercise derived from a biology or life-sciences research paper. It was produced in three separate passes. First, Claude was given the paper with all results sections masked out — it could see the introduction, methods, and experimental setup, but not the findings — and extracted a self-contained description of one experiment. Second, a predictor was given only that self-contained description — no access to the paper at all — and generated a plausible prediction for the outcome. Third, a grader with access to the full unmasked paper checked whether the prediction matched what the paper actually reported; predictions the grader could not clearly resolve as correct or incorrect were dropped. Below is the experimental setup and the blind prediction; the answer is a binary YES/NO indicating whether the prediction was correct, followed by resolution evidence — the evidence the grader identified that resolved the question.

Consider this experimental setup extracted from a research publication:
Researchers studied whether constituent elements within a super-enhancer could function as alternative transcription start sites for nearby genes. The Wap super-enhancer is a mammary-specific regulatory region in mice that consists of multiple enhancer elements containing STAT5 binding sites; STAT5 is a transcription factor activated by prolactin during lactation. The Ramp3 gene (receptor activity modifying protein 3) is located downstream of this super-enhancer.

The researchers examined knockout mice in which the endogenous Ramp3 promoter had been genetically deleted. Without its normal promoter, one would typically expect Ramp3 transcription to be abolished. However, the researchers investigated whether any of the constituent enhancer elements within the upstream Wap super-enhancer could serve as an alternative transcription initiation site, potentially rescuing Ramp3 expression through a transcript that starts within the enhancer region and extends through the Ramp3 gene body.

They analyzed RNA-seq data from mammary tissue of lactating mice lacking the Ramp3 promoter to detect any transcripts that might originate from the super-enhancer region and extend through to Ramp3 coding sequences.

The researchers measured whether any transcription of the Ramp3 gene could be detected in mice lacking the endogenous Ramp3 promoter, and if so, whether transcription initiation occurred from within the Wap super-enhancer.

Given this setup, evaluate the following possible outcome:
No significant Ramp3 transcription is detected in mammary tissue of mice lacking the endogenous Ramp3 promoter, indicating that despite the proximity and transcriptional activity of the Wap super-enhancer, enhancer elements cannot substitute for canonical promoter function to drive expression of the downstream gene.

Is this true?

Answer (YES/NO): NO